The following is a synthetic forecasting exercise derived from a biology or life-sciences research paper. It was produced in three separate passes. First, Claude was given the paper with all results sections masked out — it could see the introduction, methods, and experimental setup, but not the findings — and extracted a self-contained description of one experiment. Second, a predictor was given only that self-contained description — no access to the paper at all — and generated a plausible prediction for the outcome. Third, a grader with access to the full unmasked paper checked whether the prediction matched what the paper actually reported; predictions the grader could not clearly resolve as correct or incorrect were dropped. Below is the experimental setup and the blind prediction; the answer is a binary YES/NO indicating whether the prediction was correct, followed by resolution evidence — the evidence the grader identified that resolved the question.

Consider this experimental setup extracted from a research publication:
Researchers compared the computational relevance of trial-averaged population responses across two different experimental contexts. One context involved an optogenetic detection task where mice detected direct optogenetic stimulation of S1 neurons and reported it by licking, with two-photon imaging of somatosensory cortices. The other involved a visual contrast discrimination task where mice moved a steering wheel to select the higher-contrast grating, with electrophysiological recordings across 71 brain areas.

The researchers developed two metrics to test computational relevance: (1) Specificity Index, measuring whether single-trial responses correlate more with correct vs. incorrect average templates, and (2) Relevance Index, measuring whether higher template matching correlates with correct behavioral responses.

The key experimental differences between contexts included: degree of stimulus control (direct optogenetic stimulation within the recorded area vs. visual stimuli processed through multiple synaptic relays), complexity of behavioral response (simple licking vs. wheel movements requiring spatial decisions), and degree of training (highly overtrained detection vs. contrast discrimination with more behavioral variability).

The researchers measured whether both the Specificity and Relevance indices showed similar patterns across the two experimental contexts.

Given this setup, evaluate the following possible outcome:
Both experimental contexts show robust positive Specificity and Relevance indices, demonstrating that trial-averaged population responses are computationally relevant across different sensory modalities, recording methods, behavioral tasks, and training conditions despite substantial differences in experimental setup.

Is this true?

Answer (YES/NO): NO